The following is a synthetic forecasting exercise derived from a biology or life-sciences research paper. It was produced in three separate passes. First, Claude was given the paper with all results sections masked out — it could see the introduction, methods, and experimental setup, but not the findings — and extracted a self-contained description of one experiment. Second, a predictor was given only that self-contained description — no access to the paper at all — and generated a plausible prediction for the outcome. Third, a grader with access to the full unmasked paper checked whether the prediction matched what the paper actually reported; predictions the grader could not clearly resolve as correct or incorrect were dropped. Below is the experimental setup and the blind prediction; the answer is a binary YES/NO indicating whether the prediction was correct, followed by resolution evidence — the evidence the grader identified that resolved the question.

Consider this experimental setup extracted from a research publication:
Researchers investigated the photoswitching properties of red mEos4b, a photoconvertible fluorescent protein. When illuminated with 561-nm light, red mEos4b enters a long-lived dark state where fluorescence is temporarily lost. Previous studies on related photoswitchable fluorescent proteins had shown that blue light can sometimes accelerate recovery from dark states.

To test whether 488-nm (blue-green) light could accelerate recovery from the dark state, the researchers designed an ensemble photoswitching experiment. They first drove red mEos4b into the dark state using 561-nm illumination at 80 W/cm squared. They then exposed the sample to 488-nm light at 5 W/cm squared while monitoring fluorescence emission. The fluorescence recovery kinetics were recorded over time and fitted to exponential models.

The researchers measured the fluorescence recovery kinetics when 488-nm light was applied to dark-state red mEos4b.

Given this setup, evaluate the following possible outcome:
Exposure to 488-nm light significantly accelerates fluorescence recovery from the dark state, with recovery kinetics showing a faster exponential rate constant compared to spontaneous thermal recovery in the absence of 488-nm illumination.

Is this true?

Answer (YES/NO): YES